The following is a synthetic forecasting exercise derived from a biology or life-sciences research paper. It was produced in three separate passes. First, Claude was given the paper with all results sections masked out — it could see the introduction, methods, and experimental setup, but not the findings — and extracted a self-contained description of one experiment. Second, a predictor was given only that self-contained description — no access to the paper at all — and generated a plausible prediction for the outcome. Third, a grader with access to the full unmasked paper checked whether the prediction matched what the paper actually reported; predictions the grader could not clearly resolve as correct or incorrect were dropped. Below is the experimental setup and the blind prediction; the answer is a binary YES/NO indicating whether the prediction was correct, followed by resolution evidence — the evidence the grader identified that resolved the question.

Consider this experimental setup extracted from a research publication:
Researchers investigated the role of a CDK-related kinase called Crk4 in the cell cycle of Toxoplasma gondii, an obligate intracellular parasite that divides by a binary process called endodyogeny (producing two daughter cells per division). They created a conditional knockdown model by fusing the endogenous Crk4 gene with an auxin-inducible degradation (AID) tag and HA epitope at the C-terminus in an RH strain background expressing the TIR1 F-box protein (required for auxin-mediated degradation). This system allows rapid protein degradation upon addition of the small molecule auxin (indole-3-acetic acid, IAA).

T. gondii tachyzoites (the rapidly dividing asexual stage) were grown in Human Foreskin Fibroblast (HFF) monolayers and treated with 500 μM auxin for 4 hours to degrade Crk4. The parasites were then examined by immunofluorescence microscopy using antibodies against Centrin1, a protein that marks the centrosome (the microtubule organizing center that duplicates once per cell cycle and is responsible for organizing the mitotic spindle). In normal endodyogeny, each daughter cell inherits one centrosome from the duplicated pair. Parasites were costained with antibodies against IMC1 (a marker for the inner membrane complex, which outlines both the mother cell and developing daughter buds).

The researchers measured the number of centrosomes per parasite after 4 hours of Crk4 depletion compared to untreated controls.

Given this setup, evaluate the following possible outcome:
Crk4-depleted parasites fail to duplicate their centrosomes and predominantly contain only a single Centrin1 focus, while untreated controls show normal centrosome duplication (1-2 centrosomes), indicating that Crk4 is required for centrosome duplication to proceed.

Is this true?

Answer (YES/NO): NO